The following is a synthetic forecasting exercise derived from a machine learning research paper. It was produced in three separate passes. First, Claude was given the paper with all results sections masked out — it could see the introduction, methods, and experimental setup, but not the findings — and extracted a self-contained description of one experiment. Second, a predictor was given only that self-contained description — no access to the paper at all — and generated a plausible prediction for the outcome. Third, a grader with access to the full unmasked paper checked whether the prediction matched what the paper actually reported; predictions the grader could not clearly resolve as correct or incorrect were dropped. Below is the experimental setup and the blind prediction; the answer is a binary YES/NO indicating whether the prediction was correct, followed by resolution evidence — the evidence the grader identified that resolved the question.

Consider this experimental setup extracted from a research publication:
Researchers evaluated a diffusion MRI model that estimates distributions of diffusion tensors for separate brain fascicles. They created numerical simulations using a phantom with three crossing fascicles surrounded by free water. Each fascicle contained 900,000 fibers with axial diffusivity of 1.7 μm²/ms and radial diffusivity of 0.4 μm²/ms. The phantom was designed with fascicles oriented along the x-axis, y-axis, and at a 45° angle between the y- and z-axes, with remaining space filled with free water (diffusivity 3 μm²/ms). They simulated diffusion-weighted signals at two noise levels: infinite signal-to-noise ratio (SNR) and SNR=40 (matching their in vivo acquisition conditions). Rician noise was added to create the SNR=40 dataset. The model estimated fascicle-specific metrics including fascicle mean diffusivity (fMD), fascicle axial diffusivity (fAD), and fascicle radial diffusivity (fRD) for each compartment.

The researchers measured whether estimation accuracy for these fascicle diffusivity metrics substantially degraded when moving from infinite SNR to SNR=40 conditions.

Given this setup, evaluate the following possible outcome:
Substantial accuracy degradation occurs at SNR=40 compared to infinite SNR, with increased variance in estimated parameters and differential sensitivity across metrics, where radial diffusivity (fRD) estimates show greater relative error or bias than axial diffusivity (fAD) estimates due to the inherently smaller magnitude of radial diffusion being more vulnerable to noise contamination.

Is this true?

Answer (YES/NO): NO